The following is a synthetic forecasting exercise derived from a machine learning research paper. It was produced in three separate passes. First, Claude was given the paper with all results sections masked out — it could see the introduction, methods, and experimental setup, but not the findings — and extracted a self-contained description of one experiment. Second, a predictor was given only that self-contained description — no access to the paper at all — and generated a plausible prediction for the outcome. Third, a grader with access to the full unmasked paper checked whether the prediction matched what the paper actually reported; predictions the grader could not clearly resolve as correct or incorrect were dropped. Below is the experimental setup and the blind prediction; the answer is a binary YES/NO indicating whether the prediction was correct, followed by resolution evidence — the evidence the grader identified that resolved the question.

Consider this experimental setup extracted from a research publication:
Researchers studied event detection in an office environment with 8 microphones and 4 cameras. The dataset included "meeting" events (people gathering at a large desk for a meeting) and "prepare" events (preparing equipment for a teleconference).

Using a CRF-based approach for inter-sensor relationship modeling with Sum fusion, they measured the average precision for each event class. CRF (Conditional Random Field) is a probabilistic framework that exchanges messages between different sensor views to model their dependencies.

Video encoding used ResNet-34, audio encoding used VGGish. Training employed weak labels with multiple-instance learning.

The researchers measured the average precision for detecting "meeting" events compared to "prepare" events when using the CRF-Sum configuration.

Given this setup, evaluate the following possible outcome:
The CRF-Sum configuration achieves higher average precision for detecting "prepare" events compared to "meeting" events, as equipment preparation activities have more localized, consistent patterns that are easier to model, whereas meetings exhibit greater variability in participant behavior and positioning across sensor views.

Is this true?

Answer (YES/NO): NO